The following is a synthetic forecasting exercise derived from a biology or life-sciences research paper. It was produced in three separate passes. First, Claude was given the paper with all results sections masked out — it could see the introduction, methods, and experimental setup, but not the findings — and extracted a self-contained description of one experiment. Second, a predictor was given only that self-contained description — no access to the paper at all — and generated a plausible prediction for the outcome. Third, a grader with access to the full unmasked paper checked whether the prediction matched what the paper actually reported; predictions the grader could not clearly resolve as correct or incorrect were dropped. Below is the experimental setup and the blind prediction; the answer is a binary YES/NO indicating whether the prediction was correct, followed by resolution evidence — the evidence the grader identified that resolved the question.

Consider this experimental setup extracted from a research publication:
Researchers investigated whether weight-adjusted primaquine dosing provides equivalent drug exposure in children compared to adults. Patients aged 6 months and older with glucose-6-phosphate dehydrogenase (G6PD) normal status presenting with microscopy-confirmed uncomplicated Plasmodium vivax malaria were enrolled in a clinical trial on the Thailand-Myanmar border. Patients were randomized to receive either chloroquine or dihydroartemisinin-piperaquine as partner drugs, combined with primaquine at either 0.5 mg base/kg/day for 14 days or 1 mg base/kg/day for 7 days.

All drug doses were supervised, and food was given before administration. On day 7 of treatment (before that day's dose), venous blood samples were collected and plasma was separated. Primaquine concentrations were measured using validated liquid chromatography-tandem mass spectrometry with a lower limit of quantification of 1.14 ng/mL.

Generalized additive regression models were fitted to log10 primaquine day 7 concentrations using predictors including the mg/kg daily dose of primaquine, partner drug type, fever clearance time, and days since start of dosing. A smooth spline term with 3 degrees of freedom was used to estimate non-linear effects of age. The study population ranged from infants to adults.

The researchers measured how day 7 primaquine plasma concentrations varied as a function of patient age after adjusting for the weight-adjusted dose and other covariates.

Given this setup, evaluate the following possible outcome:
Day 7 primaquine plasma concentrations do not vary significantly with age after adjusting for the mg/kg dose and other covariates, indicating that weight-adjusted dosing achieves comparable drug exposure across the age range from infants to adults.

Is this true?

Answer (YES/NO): NO